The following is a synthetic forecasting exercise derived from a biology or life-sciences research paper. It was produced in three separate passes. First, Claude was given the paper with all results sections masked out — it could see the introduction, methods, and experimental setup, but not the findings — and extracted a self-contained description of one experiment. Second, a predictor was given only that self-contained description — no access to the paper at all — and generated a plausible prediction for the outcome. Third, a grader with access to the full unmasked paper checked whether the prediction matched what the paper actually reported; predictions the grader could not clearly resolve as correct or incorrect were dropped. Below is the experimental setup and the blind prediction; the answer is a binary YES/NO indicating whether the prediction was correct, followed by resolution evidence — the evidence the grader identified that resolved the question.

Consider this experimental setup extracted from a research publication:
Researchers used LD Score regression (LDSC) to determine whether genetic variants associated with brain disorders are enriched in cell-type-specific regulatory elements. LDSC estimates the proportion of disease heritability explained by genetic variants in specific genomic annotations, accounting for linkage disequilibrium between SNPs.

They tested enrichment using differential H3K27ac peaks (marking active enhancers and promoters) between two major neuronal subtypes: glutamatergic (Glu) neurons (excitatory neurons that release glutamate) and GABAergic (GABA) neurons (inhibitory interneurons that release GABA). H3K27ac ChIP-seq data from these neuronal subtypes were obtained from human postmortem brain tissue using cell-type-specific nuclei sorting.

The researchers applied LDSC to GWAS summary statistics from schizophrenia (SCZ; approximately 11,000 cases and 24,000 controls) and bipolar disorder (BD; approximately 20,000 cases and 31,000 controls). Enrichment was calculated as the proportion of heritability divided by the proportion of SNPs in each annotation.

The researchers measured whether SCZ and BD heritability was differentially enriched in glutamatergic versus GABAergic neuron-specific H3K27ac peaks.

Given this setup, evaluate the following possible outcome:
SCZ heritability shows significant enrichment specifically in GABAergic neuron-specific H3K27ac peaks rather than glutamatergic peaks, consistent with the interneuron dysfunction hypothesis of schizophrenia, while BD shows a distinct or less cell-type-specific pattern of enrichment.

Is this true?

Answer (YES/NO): NO